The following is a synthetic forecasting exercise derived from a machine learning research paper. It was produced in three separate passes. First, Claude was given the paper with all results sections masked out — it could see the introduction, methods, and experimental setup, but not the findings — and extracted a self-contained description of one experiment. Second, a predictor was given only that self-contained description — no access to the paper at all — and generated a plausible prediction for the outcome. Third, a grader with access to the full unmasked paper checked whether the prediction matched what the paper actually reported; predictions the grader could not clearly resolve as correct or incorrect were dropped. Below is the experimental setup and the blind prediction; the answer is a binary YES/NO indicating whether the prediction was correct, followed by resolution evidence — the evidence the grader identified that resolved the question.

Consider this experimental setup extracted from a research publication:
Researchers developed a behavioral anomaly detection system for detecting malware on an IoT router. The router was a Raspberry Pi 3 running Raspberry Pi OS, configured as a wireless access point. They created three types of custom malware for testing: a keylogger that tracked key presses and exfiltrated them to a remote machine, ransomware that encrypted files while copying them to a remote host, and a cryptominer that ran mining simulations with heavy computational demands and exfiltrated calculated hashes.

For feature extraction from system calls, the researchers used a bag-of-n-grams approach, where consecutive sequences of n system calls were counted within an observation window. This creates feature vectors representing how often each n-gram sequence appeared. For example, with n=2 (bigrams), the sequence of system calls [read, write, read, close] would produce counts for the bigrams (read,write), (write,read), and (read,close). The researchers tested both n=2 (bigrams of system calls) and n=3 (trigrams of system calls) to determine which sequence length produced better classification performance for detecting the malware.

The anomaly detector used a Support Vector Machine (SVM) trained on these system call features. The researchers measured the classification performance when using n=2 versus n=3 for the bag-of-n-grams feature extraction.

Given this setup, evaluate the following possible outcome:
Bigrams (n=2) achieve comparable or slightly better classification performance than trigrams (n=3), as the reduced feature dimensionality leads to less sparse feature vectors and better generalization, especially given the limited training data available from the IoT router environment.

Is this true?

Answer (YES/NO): YES